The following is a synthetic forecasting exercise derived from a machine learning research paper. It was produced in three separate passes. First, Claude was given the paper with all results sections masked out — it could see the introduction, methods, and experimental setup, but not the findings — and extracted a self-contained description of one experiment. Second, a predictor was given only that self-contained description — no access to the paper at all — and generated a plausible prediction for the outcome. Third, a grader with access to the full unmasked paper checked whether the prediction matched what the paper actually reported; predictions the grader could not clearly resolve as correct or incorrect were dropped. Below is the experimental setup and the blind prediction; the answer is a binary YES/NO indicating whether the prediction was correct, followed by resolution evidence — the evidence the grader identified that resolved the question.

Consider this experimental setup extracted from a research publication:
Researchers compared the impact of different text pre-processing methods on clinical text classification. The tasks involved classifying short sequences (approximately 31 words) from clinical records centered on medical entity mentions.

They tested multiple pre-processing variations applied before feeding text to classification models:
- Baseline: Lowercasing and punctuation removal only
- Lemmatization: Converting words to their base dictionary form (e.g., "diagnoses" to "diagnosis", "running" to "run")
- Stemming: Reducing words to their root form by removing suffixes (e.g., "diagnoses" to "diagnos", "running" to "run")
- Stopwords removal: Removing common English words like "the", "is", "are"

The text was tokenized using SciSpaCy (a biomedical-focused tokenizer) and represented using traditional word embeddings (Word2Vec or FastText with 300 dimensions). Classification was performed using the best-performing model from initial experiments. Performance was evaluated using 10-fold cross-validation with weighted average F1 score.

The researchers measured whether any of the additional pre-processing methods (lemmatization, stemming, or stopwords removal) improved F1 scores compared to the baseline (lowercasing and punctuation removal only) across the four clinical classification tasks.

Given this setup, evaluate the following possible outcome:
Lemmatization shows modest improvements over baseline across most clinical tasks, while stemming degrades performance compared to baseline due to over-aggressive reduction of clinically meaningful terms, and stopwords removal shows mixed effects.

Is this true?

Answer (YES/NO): NO